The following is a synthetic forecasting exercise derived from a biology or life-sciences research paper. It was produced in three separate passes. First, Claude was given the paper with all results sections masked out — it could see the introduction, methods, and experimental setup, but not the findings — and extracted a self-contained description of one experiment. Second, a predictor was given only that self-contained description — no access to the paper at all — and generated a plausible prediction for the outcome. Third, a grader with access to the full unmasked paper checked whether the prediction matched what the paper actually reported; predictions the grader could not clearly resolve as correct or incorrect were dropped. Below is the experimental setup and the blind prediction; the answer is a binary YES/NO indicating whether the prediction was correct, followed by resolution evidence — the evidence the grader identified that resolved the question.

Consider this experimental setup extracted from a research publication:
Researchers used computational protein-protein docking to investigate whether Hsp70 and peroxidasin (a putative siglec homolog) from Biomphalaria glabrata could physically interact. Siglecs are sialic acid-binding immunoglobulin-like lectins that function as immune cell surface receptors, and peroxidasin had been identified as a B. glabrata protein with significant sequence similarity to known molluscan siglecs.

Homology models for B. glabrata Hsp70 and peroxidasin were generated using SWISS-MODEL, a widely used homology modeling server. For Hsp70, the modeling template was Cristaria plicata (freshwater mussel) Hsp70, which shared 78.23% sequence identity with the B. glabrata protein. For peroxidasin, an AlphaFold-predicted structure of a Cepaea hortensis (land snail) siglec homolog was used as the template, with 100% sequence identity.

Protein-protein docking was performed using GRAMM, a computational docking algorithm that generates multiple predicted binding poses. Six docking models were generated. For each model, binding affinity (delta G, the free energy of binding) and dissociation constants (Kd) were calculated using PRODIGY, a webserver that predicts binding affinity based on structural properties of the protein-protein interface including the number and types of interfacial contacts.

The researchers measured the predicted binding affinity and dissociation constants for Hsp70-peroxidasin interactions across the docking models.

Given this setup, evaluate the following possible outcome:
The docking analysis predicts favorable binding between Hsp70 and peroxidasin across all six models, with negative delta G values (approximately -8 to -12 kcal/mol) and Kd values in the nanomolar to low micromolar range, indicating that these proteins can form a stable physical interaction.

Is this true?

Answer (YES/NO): NO